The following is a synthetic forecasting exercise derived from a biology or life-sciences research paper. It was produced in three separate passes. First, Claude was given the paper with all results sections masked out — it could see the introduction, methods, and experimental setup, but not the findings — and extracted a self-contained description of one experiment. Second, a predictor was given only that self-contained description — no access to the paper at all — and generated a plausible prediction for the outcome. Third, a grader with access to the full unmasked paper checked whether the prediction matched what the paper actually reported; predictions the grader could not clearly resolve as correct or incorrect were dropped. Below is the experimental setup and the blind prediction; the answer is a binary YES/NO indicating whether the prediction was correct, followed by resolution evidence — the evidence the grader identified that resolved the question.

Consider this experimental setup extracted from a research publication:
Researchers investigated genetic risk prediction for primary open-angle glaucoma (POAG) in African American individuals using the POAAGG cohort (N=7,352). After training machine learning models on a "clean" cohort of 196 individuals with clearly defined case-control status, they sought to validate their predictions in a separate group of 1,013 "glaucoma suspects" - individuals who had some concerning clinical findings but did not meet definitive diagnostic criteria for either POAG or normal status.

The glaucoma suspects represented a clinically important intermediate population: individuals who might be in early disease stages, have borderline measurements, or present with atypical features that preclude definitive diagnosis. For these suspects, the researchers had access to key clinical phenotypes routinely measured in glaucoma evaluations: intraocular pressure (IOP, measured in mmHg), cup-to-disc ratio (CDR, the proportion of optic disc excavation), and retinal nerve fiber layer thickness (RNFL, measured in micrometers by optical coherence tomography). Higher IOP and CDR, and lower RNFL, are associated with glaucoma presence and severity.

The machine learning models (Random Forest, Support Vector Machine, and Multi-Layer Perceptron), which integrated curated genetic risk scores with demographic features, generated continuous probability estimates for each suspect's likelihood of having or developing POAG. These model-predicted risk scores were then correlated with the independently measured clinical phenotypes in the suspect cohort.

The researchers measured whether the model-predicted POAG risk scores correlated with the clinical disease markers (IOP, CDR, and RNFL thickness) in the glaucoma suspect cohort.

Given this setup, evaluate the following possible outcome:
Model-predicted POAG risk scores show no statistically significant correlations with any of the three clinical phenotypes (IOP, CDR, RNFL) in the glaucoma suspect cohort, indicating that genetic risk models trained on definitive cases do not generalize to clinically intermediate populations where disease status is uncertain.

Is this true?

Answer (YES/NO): NO